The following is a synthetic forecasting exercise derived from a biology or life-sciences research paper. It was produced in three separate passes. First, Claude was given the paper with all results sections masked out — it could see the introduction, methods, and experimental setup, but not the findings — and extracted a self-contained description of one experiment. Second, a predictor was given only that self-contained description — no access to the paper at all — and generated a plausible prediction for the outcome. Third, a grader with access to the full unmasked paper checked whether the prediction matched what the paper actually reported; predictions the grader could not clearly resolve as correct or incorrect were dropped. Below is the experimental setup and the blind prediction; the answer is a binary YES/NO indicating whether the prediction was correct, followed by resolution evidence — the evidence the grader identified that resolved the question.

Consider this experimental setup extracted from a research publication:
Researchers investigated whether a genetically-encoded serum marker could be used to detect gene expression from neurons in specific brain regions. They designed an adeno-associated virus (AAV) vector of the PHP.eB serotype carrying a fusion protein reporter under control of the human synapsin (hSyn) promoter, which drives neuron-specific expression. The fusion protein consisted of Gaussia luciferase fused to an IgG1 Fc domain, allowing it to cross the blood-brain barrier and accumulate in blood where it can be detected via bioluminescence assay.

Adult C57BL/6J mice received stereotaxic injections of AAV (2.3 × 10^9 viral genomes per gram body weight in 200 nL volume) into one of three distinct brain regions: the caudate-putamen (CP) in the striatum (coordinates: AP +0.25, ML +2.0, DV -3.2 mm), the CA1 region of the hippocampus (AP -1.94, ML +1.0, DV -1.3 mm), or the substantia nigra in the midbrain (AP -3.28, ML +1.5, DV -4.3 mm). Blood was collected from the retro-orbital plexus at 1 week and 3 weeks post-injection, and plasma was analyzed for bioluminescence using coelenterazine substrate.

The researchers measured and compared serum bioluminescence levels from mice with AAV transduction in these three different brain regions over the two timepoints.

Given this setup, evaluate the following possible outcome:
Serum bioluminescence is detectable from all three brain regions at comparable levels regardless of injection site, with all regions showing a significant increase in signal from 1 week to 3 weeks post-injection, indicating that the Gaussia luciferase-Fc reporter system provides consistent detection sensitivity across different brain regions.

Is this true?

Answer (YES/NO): NO